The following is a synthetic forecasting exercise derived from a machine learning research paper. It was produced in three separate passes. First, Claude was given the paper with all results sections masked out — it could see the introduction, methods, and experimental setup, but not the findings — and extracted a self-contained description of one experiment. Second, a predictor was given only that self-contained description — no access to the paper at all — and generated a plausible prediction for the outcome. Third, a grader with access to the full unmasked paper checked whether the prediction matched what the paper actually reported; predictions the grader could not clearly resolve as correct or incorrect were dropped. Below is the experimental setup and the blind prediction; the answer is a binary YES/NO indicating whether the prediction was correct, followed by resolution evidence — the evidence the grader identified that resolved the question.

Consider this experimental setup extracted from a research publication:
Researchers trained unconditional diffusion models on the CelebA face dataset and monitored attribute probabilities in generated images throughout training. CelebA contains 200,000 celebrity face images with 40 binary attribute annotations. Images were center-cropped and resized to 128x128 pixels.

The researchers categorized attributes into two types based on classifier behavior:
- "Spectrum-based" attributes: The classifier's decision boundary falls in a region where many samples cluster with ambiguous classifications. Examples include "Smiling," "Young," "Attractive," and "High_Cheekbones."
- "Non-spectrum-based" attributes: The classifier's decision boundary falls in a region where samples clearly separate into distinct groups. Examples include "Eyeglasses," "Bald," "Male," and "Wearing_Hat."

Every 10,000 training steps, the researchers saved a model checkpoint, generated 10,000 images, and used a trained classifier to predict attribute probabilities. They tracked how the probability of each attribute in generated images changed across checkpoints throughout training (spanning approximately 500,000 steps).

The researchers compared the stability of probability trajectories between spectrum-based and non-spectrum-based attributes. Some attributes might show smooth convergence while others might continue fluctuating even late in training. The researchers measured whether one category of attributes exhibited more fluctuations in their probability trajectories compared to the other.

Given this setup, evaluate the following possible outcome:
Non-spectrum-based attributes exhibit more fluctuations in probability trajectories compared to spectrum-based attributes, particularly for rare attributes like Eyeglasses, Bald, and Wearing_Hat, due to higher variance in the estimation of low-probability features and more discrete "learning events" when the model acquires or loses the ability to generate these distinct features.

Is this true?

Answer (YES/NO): NO